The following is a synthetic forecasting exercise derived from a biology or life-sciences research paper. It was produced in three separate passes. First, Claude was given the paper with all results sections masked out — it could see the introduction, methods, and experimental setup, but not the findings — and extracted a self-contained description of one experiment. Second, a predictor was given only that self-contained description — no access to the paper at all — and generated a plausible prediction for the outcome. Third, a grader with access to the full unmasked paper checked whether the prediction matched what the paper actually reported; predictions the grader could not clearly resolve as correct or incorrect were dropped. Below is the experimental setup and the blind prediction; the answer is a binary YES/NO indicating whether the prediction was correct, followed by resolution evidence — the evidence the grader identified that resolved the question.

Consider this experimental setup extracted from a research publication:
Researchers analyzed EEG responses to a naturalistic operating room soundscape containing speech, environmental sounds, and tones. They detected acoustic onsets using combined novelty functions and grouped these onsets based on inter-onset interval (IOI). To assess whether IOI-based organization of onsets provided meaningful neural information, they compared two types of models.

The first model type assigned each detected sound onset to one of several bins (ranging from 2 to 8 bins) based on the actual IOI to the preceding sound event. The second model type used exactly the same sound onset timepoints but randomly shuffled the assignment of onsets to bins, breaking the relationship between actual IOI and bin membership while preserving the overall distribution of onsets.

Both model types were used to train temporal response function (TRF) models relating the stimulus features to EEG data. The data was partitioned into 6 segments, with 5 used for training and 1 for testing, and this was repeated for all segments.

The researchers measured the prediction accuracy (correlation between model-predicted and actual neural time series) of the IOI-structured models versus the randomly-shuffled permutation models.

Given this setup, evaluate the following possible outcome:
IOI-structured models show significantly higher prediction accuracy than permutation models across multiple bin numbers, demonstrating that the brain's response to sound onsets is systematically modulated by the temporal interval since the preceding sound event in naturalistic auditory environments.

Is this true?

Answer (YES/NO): YES